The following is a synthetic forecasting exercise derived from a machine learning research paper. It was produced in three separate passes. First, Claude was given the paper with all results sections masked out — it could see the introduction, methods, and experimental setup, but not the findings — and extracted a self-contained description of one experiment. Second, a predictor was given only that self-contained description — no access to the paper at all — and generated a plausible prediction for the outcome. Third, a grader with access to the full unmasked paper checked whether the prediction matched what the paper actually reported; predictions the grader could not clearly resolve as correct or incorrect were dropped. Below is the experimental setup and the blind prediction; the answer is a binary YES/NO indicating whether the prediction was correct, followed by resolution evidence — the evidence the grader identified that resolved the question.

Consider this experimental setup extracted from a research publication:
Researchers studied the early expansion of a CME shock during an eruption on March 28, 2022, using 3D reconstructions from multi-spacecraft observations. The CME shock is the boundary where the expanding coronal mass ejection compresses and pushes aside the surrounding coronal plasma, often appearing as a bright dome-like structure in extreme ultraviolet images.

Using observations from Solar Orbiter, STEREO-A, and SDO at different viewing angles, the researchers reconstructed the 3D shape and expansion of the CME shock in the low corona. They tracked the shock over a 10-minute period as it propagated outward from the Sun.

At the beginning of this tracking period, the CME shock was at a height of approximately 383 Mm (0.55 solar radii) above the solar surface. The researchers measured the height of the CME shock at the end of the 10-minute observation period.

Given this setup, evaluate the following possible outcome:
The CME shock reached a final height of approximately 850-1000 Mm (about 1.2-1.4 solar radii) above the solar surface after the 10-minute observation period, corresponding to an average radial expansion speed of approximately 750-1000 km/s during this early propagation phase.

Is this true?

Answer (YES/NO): NO